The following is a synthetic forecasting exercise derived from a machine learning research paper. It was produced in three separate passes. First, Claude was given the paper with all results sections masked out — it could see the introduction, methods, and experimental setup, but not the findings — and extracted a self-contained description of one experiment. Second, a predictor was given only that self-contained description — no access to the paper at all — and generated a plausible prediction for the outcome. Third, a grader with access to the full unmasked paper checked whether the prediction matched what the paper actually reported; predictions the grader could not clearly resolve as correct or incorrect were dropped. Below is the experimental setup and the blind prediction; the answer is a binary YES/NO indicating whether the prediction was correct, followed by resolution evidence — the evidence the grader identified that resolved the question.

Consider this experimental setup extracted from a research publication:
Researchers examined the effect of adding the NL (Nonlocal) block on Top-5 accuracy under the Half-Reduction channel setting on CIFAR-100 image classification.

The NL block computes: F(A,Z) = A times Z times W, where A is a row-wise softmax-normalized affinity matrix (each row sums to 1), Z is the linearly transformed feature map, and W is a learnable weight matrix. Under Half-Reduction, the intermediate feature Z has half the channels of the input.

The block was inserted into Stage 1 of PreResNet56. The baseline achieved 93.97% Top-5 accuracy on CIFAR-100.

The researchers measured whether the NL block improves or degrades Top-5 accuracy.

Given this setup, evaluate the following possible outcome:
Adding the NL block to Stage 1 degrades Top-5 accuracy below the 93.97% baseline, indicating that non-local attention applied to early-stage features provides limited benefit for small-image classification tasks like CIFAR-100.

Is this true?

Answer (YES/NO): YES